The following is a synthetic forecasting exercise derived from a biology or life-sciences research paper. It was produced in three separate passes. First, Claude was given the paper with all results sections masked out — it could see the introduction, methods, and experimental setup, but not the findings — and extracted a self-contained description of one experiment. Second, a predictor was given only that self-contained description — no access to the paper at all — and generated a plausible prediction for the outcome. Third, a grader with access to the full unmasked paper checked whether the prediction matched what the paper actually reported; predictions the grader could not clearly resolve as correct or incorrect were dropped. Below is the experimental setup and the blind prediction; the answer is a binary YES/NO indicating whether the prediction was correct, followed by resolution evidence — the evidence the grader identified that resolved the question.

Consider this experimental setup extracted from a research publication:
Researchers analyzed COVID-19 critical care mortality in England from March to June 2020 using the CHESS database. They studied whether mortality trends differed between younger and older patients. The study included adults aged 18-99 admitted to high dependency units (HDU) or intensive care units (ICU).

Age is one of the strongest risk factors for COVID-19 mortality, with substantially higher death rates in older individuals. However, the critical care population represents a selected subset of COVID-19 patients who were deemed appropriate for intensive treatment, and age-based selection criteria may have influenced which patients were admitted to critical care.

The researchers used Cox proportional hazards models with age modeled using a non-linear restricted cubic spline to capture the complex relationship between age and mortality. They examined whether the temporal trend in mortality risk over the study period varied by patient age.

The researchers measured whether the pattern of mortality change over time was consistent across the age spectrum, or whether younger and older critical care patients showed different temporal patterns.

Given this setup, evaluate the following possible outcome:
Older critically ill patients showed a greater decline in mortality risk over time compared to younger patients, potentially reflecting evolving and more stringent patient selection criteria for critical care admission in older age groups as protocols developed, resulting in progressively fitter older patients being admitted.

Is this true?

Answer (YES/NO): NO